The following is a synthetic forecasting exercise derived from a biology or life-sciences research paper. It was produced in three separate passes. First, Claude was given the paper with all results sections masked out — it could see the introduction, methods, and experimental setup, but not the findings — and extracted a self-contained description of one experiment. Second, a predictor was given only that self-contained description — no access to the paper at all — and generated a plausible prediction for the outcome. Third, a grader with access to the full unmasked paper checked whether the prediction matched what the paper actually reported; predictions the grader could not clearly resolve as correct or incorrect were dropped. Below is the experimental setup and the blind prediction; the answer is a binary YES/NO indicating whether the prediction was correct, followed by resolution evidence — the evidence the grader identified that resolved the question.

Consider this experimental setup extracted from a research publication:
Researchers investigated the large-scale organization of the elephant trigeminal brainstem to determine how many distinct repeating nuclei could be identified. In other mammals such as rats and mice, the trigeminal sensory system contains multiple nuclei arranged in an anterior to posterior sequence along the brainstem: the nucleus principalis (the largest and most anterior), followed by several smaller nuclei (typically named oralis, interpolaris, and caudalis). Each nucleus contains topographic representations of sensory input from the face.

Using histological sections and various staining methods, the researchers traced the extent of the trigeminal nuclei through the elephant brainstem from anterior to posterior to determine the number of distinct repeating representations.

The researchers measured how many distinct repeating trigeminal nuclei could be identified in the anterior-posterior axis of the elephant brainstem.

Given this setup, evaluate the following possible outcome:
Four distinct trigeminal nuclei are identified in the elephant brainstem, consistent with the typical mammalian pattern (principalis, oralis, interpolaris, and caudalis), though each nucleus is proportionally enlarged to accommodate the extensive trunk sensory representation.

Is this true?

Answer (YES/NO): YES